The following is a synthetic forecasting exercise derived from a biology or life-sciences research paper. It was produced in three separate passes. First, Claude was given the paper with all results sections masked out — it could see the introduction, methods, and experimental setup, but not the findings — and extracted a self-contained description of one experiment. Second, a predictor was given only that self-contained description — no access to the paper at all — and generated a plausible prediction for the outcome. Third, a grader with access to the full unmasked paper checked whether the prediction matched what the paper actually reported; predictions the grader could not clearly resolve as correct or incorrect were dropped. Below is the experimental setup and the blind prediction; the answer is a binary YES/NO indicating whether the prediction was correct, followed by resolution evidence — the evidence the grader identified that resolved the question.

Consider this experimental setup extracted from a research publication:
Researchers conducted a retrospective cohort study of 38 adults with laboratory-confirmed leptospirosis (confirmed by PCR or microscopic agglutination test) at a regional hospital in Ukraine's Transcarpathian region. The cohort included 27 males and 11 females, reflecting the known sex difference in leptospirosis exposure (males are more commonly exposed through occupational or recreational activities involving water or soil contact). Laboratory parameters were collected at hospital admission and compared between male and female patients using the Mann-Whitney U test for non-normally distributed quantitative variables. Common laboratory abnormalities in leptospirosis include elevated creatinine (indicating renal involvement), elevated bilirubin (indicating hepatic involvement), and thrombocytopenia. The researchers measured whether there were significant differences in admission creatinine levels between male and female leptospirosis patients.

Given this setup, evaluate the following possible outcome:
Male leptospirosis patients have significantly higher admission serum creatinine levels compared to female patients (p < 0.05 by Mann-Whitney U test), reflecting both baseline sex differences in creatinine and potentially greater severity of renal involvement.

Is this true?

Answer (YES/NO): NO